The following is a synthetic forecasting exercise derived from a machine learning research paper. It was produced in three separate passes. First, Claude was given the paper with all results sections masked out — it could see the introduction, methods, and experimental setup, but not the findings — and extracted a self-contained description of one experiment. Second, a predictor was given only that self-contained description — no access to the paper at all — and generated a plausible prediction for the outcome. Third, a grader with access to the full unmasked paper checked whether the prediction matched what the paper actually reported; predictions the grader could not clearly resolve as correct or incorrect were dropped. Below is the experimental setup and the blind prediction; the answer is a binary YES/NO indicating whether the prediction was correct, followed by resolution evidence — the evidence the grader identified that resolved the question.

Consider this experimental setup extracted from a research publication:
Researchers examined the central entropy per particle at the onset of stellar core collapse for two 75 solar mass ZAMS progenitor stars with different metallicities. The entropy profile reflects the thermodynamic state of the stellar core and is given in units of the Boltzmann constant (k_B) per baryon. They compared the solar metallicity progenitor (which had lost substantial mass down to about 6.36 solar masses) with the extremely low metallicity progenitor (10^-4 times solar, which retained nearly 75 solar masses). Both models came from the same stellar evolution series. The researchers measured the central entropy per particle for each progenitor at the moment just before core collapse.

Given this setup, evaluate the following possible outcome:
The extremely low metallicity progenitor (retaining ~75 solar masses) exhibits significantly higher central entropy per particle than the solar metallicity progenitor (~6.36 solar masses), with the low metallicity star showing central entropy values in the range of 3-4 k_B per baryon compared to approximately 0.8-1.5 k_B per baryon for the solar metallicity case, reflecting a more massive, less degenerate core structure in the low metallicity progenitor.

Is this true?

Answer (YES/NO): NO